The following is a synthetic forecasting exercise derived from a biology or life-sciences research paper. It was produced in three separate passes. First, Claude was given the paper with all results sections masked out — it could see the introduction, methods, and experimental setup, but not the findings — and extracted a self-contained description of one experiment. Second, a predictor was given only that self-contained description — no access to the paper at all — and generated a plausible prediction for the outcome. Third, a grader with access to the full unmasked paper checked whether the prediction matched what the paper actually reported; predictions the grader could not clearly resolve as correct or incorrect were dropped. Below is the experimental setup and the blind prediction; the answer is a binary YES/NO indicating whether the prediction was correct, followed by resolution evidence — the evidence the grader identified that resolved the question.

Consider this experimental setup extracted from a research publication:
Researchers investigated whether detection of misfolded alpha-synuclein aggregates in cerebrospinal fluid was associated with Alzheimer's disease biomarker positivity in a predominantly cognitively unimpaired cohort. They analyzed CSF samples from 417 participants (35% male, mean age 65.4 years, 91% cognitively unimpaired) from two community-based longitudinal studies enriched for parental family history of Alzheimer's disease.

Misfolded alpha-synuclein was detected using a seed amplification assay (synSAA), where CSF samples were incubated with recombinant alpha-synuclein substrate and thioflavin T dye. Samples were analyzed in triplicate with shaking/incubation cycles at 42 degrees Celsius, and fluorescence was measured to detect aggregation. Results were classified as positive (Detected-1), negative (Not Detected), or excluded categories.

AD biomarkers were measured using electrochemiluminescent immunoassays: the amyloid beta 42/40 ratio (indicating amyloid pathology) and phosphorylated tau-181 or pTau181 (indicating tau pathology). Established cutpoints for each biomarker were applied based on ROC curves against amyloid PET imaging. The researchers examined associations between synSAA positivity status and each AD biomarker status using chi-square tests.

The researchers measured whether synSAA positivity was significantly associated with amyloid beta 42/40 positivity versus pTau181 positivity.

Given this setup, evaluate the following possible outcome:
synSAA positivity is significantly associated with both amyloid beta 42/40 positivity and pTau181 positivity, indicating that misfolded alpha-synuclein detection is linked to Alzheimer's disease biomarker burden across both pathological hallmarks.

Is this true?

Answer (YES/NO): NO